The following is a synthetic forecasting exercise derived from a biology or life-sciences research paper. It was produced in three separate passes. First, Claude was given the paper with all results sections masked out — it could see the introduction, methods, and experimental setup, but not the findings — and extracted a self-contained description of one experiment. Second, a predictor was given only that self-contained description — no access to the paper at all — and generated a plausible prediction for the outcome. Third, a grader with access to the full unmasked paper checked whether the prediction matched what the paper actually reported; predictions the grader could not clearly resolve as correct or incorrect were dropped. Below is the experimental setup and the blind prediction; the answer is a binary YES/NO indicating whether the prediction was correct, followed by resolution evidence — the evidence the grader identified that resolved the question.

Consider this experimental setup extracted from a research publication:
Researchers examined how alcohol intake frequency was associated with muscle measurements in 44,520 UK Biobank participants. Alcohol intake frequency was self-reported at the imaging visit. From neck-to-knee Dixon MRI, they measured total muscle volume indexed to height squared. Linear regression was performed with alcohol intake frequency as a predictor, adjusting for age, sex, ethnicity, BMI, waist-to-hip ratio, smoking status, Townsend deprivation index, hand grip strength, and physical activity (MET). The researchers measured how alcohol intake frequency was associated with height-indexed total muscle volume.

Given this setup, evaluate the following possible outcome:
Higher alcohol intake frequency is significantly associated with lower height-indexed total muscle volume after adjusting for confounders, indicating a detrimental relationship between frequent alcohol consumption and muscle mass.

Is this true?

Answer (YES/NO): NO